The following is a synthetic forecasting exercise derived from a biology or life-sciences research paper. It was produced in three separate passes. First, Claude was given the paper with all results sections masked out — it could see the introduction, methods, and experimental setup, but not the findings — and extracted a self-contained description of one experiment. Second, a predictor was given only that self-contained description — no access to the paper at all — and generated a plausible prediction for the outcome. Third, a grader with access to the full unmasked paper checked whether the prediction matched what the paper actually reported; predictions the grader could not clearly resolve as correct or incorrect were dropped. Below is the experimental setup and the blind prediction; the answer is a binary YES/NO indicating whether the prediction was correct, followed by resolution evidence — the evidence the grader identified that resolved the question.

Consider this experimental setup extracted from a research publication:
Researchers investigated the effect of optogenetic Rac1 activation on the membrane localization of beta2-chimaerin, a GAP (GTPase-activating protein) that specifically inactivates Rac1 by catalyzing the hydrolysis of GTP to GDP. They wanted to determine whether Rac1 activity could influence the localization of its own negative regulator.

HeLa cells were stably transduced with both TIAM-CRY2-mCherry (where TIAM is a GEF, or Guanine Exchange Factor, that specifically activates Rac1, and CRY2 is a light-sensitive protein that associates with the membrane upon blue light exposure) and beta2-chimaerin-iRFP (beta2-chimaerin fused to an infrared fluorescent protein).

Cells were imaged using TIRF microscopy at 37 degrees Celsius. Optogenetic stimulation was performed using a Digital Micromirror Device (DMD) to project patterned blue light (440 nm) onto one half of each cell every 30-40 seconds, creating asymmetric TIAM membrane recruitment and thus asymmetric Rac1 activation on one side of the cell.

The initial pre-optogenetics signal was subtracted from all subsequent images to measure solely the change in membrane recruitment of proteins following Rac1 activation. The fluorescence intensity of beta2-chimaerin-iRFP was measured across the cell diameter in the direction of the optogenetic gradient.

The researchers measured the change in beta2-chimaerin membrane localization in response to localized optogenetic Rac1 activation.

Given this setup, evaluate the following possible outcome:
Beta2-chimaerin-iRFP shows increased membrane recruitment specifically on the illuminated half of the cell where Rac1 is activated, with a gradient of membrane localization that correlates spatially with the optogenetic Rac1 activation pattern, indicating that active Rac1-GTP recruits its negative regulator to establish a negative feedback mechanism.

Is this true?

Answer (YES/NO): NO